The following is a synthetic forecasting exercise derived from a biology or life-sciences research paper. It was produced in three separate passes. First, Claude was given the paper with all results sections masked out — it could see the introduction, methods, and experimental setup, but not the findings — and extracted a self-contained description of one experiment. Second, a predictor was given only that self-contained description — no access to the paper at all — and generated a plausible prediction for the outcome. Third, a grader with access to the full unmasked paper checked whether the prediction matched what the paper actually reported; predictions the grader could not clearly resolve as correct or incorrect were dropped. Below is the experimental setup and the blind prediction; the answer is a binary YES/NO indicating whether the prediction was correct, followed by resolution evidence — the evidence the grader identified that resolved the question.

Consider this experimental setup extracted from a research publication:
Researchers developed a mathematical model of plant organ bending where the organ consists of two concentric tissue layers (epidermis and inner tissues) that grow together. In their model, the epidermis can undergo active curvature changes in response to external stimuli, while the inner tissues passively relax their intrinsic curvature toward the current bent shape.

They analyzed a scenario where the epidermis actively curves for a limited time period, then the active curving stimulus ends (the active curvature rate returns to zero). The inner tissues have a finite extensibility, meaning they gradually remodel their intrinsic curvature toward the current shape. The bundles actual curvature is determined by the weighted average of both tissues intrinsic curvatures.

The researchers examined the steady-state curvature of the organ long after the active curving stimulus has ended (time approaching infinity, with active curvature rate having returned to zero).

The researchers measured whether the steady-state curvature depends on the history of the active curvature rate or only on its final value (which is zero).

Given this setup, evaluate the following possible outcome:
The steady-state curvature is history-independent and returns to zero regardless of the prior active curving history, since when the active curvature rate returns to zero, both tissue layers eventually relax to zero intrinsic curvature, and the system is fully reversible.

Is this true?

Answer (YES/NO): NO